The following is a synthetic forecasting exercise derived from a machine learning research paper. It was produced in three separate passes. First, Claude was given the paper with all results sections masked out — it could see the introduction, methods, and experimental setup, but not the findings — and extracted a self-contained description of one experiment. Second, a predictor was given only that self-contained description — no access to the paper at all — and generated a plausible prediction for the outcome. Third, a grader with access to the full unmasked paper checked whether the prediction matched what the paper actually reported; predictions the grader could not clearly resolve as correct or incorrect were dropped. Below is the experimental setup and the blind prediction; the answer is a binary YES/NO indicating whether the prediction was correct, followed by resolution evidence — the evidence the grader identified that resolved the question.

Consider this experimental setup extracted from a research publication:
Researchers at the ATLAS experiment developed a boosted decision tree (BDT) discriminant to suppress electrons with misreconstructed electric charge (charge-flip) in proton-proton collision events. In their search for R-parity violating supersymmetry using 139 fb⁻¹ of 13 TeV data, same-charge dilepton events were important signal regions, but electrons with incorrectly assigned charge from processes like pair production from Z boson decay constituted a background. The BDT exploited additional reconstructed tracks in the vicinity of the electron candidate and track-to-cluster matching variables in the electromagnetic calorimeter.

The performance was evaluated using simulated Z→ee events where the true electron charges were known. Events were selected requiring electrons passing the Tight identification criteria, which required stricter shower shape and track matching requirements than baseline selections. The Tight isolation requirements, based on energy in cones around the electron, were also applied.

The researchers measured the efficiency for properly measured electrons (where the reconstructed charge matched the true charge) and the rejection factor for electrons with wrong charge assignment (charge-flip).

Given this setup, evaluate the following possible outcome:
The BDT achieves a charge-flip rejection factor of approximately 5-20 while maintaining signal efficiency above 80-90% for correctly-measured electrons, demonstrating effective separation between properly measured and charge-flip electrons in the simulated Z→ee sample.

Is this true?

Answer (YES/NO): YES